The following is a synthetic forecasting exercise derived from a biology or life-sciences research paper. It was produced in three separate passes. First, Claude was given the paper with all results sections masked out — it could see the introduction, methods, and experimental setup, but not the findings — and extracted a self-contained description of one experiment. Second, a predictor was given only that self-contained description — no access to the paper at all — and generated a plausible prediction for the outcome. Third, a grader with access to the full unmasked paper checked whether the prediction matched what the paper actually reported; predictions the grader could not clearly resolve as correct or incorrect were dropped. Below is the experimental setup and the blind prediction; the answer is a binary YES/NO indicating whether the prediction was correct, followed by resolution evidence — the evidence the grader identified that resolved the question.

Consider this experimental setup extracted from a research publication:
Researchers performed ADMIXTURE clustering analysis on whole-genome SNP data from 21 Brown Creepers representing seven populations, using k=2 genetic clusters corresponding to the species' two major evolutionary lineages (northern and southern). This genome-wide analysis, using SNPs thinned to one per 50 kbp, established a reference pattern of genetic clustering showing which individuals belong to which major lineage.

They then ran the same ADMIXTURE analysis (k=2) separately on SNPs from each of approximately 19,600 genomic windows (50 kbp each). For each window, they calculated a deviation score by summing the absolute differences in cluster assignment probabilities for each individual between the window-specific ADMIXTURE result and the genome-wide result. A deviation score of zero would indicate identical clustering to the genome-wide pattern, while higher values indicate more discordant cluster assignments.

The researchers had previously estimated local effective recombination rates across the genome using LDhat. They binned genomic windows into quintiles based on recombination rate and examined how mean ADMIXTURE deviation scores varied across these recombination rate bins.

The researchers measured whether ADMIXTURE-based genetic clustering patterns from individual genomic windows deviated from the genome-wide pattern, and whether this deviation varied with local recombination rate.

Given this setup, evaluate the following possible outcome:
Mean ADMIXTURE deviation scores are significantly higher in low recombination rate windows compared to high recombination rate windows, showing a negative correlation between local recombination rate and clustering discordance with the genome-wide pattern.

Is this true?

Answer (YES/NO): NO